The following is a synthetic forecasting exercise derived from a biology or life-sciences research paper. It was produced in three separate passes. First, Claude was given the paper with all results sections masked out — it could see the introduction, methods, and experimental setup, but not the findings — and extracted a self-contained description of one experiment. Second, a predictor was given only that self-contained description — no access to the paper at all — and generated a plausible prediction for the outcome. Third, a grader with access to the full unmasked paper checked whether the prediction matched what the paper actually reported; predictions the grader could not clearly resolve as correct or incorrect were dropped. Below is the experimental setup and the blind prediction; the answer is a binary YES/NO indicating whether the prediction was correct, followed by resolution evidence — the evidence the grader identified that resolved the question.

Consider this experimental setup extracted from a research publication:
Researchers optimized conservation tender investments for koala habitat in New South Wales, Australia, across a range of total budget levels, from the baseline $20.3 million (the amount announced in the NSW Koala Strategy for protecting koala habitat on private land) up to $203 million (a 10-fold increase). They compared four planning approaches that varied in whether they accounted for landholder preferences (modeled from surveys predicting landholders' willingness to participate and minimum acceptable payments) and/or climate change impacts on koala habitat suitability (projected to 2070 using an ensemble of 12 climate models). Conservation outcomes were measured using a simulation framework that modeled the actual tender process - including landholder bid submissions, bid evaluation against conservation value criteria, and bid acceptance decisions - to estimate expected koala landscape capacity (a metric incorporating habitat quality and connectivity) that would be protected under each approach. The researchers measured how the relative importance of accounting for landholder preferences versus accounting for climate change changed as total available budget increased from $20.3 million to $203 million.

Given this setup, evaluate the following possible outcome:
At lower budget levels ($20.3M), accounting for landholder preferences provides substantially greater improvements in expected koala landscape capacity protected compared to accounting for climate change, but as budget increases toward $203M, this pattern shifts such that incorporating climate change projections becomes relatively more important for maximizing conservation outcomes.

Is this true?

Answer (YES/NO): NO